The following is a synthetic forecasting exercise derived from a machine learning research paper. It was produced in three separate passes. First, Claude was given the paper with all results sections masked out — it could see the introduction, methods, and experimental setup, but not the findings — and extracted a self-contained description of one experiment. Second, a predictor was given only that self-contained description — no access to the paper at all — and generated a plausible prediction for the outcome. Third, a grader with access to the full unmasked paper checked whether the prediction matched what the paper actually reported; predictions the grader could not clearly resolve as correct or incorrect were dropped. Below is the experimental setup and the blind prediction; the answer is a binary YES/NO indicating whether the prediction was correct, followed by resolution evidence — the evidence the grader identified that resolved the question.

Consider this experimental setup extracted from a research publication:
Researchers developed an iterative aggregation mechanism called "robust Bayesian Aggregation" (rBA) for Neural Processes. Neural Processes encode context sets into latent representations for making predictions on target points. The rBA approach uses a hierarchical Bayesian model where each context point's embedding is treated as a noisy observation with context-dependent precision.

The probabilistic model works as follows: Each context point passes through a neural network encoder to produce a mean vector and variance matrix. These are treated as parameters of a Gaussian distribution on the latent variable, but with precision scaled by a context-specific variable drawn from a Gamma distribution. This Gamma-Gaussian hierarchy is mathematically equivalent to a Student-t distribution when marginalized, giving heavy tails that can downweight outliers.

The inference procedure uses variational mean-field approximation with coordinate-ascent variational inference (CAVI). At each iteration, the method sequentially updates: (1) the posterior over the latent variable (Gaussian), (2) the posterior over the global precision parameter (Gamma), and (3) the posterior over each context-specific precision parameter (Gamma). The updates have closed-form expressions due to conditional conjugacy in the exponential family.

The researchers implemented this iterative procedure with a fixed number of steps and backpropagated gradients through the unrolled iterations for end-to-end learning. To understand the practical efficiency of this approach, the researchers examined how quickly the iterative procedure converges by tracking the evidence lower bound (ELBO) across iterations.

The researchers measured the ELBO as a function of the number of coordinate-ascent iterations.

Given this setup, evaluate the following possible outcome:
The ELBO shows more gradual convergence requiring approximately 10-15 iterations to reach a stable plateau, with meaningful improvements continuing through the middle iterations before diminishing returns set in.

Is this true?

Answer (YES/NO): NO